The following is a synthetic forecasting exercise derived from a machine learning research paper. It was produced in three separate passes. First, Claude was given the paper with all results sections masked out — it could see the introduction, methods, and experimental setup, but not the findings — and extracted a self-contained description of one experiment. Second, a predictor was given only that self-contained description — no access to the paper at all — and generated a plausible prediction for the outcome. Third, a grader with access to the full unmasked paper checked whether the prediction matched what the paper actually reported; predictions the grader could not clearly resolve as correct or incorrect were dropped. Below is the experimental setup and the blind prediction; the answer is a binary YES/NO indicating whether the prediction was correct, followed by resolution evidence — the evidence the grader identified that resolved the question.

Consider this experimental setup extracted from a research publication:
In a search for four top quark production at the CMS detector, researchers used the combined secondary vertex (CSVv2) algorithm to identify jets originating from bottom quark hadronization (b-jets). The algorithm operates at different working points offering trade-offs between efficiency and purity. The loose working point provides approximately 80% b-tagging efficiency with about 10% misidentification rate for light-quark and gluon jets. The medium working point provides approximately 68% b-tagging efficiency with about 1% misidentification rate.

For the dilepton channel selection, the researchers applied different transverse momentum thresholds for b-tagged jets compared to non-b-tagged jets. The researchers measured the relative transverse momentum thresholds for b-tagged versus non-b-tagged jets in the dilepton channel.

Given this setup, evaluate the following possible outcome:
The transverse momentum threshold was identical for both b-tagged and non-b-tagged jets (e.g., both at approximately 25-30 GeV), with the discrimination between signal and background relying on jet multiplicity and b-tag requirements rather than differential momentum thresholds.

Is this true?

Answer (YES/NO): NO